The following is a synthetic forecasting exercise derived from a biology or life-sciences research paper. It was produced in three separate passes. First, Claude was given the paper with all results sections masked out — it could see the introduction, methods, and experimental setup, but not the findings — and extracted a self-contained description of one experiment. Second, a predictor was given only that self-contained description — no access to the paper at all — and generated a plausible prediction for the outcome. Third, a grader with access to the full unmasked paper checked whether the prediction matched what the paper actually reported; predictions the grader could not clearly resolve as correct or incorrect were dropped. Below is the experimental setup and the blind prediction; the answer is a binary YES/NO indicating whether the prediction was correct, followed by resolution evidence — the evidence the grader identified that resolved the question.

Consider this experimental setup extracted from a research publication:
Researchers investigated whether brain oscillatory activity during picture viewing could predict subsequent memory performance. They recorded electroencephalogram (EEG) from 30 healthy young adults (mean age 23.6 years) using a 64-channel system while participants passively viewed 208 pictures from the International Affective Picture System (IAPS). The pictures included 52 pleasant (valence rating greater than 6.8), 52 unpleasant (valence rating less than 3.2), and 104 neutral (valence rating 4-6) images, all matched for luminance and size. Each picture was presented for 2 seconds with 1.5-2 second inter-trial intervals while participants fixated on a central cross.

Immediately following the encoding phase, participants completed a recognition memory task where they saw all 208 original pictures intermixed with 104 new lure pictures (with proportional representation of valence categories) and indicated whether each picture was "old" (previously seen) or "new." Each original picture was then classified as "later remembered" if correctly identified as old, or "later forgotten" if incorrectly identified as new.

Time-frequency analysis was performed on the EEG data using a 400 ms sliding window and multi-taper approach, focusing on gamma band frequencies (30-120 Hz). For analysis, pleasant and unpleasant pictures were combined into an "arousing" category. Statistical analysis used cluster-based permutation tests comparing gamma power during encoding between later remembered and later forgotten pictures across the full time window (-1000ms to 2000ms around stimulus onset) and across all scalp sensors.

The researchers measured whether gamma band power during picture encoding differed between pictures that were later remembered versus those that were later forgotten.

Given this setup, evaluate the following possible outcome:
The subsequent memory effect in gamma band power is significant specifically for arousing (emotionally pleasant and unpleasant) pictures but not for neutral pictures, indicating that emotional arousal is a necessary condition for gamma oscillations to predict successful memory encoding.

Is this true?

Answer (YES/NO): YES